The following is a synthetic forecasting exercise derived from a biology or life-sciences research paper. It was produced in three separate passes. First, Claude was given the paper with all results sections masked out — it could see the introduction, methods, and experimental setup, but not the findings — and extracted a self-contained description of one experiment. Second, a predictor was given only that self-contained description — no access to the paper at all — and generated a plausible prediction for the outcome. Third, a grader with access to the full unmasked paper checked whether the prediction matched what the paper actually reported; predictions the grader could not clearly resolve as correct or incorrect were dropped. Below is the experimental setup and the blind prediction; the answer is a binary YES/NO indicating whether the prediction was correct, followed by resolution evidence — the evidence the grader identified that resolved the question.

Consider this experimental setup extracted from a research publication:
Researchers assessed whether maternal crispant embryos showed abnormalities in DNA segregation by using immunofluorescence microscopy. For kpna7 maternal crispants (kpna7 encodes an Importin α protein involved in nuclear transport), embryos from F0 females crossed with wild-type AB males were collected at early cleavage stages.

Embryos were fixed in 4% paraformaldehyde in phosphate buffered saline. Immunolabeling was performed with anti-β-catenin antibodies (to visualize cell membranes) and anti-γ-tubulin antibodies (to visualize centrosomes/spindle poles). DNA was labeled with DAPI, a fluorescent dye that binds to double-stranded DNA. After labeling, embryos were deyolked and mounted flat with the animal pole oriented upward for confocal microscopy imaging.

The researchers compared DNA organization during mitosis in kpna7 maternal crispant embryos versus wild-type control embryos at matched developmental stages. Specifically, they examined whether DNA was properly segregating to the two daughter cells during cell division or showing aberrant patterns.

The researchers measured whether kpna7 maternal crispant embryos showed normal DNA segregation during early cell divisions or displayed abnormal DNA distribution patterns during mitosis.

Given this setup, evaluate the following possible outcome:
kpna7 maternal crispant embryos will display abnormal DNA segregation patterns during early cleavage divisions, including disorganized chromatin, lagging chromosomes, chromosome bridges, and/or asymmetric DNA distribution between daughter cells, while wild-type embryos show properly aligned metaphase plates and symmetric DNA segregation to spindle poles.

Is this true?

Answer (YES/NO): YES